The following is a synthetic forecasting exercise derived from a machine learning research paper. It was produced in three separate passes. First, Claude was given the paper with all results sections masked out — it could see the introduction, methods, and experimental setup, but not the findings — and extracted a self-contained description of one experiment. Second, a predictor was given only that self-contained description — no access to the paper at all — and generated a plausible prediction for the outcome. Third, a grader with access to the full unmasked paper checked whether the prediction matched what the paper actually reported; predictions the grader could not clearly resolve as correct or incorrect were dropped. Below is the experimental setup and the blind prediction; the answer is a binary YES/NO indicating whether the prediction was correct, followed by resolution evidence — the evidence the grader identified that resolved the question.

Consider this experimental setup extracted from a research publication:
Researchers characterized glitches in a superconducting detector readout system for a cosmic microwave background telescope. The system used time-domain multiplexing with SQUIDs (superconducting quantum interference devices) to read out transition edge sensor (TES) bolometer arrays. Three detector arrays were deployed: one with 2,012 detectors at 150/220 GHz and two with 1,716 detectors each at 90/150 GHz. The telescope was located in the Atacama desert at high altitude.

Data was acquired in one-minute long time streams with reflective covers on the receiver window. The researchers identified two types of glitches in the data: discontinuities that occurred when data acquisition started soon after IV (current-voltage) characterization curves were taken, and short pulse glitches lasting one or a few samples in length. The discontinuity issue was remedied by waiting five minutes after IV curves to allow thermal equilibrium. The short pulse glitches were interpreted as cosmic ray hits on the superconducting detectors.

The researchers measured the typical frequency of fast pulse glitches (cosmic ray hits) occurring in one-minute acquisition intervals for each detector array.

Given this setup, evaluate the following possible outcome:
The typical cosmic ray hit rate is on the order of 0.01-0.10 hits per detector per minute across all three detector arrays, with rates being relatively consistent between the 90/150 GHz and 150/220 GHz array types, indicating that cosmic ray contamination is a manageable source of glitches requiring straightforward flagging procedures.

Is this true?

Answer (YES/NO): NO